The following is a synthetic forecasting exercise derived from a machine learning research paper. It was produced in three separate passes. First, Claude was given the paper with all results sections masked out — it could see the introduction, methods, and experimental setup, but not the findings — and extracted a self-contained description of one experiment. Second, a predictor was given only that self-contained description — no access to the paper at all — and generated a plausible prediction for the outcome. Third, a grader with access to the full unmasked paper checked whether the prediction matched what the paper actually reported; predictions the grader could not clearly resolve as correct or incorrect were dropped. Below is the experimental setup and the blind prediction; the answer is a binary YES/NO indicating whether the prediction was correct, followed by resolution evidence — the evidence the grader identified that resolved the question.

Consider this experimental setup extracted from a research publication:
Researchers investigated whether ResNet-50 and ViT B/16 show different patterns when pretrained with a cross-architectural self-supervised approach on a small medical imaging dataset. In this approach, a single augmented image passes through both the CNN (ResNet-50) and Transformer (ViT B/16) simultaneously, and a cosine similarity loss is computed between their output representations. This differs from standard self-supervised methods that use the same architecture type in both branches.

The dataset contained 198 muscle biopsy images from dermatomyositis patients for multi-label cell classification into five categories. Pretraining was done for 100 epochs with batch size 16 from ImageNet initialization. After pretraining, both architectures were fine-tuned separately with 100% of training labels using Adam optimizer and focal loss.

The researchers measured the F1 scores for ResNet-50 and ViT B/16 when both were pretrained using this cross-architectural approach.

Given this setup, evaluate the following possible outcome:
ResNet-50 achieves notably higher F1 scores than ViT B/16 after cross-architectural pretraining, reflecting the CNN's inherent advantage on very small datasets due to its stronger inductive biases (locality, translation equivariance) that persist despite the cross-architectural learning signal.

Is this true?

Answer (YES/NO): NO